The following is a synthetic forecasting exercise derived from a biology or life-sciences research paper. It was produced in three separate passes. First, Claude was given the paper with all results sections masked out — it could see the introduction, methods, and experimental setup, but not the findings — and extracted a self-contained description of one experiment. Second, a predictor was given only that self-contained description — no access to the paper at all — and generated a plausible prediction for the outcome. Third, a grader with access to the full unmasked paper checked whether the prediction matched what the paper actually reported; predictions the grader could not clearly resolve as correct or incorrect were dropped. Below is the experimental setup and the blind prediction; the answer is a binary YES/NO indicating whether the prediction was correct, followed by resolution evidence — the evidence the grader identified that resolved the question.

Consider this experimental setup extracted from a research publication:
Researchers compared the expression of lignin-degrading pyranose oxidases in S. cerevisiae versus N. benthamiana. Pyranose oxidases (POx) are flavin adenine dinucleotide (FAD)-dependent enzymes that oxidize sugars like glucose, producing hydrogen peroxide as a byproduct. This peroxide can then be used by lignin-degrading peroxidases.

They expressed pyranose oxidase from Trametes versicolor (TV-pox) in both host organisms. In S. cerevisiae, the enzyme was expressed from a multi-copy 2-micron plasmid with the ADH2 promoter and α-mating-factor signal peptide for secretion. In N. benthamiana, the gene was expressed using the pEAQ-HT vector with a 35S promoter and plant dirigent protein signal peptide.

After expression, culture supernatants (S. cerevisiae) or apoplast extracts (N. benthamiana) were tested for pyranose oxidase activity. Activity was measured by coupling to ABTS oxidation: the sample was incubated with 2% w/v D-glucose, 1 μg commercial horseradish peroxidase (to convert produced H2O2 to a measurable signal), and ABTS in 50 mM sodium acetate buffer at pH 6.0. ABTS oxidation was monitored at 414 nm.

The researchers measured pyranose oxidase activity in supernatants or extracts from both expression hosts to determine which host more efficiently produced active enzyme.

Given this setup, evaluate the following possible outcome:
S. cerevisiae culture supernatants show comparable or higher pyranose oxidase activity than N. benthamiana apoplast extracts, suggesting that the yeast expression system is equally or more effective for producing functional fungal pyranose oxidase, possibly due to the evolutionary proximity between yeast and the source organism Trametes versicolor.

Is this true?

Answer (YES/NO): YES